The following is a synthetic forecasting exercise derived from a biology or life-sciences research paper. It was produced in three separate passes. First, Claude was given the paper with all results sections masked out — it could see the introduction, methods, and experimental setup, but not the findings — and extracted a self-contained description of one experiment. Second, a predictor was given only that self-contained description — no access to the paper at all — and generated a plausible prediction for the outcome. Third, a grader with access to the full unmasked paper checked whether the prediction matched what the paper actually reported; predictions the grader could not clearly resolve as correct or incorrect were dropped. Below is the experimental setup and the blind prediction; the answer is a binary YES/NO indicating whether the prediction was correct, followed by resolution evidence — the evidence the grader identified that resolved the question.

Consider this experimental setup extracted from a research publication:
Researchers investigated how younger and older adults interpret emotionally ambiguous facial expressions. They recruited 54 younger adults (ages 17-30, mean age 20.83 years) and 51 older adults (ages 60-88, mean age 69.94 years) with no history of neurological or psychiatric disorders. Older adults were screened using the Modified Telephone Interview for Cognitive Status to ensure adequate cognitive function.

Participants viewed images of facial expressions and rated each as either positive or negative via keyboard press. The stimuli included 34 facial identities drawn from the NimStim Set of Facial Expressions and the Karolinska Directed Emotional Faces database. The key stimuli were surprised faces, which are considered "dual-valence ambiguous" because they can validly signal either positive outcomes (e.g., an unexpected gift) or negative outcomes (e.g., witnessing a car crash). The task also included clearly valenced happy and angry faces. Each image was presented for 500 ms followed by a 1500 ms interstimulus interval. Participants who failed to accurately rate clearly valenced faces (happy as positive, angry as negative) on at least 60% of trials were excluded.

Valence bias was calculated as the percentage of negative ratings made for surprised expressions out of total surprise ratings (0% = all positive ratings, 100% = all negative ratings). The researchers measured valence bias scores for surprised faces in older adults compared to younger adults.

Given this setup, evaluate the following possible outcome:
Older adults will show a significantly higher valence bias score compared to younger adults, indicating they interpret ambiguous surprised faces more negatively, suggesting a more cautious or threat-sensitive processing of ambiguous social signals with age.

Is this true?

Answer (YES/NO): NO